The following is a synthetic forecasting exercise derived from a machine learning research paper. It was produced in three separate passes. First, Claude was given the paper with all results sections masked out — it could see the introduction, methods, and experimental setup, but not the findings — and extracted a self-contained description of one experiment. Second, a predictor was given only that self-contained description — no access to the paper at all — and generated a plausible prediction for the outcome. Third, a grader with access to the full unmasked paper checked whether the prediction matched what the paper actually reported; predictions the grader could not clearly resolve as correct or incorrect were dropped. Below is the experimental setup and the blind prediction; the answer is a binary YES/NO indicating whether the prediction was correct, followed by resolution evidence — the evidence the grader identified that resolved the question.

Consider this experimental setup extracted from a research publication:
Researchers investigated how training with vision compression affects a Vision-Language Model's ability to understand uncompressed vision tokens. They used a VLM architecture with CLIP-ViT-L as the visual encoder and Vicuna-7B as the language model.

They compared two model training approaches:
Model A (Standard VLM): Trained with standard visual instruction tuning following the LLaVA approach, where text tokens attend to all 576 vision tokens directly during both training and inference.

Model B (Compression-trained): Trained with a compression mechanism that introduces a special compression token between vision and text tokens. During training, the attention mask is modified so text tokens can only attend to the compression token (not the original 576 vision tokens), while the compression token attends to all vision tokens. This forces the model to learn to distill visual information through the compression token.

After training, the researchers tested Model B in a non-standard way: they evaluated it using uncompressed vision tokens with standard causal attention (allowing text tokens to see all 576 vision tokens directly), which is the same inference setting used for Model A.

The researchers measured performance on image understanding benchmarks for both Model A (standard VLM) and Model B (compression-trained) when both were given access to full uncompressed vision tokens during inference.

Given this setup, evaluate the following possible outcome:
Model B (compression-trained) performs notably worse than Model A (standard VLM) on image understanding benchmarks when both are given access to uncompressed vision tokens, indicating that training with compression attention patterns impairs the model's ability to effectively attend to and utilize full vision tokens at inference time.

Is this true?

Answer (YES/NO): YES